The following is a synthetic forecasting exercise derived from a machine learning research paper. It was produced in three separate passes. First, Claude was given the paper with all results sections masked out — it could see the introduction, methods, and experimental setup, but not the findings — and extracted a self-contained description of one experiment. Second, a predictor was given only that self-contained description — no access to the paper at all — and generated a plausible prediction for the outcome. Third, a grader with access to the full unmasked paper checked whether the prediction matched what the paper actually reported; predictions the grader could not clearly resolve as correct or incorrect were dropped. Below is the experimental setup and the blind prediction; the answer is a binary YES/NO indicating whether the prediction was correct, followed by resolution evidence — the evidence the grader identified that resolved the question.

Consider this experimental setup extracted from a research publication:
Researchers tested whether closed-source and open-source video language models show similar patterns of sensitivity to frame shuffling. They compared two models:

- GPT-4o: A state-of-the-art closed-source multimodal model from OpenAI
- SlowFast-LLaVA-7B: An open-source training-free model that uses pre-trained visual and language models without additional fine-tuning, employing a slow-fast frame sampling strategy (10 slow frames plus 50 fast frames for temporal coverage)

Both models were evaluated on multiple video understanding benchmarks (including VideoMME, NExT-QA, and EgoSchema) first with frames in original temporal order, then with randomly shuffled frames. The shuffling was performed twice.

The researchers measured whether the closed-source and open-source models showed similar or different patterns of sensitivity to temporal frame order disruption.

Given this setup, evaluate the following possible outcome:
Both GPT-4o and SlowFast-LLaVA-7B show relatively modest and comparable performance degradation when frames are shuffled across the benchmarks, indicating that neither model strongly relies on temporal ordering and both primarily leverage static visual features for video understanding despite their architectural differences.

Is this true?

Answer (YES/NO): NO